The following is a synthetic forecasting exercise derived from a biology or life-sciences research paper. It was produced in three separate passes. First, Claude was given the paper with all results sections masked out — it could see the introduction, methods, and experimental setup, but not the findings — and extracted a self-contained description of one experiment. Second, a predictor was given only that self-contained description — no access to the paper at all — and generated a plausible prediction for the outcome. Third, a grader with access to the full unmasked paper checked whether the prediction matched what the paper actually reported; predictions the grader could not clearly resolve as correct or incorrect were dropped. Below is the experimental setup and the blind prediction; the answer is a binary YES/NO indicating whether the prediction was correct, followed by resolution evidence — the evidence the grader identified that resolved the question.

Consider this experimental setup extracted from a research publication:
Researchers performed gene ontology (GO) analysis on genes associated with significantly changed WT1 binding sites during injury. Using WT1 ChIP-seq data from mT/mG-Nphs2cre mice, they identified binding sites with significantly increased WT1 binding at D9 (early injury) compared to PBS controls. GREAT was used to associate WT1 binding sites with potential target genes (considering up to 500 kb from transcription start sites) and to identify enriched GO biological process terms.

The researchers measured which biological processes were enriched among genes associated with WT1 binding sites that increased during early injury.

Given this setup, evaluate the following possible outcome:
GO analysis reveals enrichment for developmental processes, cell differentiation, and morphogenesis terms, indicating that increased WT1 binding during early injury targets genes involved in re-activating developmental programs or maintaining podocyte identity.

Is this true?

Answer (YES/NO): NO